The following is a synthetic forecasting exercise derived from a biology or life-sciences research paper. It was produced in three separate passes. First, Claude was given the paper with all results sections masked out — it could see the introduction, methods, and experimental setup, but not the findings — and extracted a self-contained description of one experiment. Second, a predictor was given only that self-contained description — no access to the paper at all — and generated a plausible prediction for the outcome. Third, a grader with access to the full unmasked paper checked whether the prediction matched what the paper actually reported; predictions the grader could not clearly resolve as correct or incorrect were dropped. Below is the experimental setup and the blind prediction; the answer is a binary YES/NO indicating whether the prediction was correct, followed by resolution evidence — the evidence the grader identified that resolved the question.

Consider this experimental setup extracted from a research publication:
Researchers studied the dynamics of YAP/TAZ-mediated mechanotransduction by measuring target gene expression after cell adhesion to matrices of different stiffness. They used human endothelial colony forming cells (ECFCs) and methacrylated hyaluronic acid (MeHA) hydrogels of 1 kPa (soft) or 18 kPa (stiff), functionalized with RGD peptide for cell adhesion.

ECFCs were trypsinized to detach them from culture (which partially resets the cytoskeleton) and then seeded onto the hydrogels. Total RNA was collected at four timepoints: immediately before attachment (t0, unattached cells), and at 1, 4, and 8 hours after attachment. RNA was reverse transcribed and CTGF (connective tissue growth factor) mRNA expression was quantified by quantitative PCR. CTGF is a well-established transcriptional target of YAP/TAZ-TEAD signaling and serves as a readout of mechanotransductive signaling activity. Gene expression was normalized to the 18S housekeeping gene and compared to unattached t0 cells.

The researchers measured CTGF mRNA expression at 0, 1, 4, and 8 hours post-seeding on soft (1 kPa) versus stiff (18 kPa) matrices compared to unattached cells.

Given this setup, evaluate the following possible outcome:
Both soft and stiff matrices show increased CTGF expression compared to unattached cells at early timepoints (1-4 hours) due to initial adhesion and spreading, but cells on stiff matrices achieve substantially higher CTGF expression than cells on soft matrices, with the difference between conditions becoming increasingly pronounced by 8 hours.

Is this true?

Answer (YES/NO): NO